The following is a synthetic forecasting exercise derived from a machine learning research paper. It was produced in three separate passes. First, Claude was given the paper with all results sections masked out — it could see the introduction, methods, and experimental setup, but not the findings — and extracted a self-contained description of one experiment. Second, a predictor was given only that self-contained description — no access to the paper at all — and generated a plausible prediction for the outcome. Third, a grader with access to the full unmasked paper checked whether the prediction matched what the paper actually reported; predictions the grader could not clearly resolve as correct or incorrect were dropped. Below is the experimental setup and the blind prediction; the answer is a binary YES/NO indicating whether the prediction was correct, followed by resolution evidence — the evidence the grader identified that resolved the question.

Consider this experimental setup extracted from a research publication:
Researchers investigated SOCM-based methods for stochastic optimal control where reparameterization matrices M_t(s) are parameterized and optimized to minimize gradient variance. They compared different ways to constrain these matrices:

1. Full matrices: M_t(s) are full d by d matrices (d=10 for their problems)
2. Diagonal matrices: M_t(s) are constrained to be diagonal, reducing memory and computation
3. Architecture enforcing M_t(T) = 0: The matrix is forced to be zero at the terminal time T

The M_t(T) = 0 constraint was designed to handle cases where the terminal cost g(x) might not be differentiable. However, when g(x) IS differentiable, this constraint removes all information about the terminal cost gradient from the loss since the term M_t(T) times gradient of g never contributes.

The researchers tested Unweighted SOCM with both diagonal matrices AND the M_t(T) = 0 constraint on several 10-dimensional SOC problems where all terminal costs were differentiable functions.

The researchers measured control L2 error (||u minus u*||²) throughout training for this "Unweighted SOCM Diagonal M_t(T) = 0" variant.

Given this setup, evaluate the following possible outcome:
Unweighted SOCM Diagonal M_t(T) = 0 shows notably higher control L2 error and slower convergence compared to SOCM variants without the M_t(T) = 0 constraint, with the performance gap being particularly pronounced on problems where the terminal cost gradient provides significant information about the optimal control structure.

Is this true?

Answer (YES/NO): YES